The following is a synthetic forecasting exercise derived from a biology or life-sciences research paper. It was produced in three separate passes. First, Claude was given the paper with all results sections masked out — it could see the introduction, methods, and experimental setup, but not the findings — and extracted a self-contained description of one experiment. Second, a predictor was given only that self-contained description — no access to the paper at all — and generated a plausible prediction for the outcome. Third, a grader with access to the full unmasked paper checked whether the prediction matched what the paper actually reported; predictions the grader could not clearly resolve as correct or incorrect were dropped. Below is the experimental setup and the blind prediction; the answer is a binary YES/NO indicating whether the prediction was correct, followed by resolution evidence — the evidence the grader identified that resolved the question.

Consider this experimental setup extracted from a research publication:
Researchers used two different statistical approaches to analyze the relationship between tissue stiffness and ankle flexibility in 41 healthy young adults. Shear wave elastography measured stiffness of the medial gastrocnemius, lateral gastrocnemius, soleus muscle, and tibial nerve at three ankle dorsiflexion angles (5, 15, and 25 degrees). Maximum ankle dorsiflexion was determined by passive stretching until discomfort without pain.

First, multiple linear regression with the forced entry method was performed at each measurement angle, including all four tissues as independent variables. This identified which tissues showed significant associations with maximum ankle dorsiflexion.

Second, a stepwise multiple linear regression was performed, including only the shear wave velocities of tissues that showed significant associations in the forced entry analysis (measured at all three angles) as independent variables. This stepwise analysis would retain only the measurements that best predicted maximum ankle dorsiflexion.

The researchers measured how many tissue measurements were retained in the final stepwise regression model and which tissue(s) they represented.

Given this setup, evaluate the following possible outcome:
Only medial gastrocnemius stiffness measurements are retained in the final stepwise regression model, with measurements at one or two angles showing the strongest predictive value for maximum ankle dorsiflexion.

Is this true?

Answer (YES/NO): NO